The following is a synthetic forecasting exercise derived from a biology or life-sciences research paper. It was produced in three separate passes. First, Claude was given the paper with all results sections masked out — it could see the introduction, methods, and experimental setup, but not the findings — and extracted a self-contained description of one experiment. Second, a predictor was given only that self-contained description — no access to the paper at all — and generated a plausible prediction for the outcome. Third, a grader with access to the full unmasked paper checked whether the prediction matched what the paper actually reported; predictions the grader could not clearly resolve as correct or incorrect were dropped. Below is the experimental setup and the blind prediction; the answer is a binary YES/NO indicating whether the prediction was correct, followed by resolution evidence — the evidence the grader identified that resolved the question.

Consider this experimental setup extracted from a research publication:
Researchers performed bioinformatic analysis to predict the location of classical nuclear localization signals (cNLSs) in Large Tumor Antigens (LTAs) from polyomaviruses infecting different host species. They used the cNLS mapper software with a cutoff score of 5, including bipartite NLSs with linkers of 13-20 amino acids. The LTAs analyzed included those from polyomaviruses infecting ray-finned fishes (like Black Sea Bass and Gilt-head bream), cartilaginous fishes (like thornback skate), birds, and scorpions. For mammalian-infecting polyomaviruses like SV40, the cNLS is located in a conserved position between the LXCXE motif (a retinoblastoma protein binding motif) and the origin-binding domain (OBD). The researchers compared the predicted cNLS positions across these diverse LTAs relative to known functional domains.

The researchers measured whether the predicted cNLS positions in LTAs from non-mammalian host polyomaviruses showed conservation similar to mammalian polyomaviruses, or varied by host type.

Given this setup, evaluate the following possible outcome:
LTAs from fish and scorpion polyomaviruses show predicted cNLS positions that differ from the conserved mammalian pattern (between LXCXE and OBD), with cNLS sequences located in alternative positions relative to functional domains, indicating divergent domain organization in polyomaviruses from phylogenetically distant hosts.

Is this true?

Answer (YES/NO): YES